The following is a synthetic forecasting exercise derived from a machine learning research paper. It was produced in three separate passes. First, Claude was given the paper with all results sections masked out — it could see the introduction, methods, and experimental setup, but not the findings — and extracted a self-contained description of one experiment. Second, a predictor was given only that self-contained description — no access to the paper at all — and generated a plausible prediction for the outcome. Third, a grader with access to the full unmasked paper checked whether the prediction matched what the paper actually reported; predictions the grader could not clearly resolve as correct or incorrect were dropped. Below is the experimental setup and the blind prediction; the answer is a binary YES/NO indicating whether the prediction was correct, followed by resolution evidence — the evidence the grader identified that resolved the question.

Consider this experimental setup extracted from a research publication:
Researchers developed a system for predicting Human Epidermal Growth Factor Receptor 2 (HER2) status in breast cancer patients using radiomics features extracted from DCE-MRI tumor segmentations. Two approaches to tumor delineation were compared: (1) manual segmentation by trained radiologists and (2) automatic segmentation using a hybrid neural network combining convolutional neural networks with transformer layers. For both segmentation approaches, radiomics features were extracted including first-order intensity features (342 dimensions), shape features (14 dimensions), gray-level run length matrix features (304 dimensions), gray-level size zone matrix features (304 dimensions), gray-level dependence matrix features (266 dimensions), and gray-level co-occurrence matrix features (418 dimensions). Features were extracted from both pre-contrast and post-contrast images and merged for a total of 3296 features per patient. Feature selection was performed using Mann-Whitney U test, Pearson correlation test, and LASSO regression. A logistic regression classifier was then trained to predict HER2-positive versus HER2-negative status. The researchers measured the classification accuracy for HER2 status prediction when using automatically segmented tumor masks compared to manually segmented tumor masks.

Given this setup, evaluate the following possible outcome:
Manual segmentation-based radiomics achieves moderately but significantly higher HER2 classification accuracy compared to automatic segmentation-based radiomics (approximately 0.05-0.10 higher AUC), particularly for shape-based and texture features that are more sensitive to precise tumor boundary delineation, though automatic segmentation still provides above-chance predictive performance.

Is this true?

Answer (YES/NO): NO